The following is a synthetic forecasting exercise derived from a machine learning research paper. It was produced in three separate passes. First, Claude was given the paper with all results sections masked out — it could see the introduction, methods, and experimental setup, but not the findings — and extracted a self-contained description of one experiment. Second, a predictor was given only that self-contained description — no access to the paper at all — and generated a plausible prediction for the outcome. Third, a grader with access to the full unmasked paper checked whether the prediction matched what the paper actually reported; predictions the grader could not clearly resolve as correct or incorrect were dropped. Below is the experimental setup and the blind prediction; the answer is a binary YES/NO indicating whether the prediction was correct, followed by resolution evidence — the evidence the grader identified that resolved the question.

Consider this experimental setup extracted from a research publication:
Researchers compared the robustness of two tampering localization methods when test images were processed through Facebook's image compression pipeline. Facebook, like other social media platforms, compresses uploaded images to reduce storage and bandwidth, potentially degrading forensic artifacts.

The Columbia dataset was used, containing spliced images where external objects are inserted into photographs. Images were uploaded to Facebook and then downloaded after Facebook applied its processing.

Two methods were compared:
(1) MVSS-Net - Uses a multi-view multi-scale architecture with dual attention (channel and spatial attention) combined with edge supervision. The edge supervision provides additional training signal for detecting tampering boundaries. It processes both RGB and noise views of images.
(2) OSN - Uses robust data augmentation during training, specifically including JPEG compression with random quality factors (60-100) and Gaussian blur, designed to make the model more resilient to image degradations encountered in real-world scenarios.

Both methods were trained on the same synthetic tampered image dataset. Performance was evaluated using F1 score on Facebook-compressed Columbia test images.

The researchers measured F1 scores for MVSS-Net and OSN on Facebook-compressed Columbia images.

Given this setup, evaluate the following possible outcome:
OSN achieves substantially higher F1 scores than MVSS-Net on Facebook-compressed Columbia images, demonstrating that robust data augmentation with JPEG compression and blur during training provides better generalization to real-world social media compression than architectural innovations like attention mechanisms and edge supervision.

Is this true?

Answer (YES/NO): NO